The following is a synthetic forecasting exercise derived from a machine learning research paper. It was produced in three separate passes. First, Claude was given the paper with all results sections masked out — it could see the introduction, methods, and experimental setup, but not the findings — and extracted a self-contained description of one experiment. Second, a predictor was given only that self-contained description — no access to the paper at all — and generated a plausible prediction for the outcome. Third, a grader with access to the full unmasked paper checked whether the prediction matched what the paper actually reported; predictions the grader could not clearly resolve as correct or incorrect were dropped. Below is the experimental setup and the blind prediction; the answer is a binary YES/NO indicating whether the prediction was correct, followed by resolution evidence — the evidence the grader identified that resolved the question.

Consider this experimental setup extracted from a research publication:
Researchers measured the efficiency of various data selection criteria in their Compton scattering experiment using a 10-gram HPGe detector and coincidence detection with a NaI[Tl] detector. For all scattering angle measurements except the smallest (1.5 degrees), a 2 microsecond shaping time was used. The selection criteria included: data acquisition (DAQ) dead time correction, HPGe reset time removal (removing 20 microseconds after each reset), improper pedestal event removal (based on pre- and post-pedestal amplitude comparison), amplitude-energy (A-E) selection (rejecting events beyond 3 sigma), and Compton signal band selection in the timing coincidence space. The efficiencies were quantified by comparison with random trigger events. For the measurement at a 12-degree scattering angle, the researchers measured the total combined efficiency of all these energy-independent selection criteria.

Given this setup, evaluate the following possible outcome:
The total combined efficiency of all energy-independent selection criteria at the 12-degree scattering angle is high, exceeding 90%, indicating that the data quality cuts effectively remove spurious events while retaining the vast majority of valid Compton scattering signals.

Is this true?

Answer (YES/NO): YES